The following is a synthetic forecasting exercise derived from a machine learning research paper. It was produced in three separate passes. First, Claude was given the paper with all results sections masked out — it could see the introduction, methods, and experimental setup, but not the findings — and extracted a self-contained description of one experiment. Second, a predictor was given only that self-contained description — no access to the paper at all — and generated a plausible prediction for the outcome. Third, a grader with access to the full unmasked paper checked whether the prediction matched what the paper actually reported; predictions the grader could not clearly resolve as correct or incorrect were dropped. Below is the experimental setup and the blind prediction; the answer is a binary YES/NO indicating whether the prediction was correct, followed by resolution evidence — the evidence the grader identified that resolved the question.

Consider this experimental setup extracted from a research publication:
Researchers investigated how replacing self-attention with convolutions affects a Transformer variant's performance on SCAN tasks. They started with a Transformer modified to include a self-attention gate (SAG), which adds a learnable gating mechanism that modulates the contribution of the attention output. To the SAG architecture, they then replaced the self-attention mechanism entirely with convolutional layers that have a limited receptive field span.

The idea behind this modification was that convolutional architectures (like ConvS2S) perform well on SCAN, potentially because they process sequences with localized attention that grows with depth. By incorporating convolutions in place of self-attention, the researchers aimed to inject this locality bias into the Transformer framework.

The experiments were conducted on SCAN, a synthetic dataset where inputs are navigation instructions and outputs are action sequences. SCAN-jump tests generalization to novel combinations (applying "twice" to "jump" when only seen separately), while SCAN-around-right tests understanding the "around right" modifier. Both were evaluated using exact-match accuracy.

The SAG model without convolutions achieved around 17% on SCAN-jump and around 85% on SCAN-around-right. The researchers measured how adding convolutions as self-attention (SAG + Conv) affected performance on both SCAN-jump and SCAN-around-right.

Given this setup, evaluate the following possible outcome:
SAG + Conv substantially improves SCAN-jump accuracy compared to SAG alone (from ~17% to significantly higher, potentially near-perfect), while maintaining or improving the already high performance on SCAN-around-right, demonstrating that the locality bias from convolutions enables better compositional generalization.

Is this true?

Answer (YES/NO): NO